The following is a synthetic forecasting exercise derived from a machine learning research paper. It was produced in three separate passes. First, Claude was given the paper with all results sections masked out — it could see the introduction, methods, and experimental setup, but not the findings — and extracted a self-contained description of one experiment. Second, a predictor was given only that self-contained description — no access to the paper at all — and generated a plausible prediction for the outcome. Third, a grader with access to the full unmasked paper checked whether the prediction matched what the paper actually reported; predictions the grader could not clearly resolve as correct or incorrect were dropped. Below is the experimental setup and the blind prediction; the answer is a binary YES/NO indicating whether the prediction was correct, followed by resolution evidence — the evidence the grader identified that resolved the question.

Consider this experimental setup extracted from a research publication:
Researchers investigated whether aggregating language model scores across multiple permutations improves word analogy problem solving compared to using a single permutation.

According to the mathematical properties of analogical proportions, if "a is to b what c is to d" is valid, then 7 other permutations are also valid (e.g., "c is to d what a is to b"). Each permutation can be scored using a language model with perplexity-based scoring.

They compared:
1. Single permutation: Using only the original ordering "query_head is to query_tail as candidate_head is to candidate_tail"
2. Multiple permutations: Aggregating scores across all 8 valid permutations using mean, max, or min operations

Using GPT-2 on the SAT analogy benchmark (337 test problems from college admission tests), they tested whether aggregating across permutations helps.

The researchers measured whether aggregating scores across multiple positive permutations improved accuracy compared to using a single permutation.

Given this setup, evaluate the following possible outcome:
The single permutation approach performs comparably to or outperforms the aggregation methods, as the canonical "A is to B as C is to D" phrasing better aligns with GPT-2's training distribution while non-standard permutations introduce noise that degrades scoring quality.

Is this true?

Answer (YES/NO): YES